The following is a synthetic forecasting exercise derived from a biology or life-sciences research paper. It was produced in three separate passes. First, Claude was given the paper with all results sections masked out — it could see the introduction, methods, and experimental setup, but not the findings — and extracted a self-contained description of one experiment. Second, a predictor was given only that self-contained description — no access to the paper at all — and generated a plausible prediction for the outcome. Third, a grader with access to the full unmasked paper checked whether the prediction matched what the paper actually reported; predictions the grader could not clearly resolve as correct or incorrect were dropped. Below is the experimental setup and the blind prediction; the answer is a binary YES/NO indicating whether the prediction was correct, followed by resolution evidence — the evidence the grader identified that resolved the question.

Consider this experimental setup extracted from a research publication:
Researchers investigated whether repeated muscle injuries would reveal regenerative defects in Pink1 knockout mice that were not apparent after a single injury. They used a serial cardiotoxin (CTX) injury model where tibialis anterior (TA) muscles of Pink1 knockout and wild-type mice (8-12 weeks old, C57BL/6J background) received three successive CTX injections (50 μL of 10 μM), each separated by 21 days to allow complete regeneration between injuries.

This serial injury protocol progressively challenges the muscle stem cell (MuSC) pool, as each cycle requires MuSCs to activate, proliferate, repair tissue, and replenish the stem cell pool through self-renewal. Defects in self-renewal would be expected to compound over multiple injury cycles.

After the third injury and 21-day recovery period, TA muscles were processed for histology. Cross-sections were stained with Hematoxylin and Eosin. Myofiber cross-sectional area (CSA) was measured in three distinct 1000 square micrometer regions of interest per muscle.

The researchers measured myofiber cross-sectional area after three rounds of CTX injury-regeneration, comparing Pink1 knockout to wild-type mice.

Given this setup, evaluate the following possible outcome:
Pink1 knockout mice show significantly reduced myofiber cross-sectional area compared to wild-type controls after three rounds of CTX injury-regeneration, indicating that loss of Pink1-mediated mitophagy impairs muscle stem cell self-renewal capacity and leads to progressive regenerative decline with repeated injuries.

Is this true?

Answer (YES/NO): YES